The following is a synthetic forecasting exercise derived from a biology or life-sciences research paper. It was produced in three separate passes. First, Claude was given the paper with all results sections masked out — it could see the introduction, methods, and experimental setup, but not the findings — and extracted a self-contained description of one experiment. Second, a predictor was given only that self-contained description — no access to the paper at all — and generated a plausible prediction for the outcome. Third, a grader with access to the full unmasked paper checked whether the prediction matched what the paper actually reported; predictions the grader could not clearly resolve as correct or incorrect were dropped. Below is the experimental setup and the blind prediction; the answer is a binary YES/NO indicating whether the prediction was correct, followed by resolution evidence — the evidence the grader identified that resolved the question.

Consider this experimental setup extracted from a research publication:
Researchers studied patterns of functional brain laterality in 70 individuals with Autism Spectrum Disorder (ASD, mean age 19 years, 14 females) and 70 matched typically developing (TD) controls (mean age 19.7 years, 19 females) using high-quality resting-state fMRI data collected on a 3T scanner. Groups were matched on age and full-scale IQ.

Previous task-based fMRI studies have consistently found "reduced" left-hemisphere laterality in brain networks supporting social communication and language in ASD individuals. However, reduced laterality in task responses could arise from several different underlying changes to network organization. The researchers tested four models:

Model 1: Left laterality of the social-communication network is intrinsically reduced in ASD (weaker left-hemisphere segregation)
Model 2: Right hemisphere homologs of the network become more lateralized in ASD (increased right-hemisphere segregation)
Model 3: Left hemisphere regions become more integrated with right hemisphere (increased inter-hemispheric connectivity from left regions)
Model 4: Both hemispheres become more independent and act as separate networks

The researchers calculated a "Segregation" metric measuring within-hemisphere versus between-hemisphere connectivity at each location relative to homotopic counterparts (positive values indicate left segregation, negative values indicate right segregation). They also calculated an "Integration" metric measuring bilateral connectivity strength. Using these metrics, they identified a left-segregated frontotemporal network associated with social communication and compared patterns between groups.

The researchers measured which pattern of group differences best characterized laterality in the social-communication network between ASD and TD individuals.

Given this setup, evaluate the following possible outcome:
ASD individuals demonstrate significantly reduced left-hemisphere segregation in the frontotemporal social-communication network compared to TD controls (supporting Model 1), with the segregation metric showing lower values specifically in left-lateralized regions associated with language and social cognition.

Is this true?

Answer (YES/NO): NO